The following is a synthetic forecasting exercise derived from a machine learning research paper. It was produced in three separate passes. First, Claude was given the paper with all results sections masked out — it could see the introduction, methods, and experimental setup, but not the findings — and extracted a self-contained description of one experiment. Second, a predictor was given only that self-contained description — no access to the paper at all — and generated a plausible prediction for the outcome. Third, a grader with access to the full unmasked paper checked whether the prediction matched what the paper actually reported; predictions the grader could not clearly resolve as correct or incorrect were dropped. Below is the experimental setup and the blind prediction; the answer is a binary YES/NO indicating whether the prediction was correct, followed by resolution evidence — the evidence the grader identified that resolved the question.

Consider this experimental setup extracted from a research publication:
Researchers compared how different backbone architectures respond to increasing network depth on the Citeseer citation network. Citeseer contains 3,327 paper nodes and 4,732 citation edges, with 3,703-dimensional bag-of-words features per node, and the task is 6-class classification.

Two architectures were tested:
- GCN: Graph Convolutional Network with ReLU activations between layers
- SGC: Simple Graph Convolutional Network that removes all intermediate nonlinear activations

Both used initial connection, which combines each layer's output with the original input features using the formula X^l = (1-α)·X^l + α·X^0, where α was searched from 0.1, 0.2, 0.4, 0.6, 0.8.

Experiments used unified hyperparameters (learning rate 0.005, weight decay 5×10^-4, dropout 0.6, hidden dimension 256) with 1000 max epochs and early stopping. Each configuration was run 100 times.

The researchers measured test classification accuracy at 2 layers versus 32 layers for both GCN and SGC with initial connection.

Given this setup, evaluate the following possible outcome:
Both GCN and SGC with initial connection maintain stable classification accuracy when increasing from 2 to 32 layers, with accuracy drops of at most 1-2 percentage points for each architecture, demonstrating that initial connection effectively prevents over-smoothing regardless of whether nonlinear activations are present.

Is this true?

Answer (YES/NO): YES